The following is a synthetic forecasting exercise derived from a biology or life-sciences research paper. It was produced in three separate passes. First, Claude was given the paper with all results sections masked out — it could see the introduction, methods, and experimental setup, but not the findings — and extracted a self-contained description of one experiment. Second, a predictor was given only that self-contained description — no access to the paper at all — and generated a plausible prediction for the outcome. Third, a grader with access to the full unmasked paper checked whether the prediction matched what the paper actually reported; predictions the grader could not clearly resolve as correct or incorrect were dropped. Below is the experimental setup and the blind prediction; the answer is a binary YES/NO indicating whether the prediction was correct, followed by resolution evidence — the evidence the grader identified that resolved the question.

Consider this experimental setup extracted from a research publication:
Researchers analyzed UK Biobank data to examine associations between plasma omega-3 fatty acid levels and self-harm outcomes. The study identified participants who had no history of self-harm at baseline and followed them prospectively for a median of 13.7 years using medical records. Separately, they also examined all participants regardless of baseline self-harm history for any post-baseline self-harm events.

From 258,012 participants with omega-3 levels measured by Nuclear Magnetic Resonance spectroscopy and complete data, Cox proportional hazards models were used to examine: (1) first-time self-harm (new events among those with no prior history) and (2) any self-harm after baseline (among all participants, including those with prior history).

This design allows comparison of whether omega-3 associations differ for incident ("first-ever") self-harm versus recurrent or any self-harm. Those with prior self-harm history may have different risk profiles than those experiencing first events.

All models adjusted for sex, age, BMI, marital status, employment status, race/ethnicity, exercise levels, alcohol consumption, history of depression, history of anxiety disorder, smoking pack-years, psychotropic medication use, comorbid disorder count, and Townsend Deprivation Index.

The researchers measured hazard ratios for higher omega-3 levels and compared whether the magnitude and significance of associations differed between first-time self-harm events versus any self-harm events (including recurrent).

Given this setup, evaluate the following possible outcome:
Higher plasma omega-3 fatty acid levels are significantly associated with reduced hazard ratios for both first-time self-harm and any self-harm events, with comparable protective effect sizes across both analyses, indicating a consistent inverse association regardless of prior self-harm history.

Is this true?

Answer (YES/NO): NO